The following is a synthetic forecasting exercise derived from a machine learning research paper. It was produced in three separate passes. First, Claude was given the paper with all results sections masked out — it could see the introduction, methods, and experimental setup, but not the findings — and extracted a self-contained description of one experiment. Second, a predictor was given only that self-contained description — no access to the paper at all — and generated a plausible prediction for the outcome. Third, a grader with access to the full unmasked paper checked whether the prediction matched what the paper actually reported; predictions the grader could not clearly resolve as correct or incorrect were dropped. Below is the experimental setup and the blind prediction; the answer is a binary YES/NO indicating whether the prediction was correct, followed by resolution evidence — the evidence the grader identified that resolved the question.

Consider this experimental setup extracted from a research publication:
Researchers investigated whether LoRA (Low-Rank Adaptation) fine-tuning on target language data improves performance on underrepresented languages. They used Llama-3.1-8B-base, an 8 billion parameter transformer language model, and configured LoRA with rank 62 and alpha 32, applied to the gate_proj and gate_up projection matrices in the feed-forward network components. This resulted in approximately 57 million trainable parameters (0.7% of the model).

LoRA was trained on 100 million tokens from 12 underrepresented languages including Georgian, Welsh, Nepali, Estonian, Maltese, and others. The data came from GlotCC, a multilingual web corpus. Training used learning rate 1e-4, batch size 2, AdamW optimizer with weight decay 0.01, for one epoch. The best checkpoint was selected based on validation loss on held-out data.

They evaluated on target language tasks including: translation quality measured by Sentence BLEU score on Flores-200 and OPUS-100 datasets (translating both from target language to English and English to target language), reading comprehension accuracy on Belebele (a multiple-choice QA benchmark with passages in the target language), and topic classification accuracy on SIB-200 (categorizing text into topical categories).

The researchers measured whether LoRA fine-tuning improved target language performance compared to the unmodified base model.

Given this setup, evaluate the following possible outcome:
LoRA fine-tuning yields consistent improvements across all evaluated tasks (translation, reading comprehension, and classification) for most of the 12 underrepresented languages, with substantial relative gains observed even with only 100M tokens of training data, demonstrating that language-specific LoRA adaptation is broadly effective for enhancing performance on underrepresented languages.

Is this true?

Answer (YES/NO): NO